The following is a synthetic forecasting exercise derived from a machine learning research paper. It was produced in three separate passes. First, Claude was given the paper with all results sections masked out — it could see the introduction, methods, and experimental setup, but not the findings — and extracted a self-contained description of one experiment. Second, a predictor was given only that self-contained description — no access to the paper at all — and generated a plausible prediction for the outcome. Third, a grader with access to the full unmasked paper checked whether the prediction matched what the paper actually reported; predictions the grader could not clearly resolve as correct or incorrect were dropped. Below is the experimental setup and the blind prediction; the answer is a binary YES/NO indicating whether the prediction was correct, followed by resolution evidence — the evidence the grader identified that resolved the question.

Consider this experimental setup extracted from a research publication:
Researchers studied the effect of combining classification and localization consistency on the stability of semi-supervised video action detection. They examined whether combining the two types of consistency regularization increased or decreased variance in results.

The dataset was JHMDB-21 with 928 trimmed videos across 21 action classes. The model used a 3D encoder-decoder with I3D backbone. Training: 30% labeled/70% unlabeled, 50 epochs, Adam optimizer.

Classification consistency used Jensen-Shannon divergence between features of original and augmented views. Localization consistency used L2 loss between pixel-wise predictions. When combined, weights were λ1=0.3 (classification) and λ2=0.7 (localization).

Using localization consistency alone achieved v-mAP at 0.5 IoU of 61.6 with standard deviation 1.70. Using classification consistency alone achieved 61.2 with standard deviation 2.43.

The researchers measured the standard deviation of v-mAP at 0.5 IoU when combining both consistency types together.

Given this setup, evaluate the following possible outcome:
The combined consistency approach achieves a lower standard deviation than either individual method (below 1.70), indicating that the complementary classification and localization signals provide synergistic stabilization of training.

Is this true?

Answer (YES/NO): NO